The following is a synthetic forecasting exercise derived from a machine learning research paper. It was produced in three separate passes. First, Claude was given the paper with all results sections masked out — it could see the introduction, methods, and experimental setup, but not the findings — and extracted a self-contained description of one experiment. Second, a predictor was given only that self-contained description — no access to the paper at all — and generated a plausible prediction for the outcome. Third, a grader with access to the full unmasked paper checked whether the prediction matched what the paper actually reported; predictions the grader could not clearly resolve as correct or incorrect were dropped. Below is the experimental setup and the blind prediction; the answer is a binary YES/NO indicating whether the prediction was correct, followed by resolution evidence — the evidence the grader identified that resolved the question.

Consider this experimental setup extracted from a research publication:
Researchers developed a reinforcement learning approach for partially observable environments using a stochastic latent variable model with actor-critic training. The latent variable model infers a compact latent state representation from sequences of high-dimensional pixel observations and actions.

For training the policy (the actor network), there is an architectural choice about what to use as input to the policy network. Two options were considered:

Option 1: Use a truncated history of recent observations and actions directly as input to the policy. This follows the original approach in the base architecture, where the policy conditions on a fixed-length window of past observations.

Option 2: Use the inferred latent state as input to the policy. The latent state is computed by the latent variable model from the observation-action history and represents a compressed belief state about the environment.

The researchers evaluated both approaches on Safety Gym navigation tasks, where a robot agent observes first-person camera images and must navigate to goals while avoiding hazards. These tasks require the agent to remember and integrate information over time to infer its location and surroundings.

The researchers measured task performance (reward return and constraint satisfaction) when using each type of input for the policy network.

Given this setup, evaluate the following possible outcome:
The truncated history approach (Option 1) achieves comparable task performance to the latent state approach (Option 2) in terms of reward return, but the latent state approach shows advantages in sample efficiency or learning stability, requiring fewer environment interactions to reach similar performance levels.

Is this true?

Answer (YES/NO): NO